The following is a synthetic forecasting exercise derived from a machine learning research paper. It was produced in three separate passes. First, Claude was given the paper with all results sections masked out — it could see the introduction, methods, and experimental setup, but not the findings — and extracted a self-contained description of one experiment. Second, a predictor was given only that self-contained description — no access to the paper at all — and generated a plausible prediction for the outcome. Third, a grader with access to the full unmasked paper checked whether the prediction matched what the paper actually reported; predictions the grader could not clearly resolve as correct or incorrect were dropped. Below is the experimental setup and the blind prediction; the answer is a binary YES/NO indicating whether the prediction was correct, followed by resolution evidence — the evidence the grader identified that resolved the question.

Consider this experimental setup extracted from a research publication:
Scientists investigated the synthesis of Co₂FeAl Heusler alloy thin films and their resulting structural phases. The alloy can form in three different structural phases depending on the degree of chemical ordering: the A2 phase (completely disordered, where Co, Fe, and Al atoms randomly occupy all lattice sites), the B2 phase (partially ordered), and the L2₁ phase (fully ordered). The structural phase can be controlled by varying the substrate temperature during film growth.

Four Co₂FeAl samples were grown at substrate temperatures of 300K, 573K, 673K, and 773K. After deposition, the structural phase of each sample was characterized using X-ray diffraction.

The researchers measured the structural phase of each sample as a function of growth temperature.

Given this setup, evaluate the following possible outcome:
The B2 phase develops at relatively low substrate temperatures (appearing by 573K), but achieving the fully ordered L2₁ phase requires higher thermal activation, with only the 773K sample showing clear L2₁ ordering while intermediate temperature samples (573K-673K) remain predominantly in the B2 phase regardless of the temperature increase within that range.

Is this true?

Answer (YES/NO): NO